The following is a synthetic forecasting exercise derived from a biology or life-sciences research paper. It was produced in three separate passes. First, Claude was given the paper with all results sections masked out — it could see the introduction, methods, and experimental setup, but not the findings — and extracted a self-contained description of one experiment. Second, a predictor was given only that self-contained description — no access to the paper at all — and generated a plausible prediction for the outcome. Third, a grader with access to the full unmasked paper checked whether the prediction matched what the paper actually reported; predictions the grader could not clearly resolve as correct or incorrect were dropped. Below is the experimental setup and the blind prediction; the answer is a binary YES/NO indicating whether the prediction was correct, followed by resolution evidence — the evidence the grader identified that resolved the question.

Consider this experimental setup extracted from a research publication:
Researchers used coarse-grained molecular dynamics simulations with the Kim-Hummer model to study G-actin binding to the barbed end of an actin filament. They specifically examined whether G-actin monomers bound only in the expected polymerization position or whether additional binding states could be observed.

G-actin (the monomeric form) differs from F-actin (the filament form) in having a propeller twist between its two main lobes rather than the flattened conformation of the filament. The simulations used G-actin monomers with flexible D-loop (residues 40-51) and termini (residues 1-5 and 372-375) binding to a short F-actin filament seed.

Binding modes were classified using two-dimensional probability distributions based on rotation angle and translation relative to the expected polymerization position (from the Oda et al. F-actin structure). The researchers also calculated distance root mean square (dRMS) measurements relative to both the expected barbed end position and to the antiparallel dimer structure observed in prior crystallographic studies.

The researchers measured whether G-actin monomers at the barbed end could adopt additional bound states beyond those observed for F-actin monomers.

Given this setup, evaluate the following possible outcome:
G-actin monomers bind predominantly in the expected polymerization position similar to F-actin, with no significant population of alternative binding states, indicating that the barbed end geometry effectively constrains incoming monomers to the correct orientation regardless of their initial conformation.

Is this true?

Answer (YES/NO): NO